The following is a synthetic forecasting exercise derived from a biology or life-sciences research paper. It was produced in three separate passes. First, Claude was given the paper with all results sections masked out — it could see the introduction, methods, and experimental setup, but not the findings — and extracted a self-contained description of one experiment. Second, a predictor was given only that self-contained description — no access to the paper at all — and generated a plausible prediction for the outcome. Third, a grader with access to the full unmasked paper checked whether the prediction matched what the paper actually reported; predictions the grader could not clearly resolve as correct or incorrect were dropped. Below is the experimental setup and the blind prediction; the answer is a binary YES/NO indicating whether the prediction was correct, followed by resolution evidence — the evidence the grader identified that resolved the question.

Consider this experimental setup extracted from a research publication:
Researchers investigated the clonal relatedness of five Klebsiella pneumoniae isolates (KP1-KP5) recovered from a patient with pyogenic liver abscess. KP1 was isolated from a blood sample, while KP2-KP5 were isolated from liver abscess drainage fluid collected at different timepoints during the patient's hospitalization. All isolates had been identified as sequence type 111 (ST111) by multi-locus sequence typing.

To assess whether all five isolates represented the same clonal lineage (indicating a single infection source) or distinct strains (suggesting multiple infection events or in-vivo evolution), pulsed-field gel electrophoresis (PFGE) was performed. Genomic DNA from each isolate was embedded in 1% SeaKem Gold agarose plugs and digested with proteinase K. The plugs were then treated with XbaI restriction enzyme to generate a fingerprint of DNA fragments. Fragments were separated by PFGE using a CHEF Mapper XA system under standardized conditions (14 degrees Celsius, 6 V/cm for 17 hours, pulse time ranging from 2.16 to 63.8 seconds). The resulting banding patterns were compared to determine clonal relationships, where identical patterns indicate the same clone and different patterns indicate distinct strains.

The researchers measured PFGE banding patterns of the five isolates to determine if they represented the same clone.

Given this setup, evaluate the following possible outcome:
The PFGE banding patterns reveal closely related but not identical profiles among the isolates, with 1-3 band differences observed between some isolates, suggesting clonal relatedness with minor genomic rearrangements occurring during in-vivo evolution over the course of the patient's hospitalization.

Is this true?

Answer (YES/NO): NO